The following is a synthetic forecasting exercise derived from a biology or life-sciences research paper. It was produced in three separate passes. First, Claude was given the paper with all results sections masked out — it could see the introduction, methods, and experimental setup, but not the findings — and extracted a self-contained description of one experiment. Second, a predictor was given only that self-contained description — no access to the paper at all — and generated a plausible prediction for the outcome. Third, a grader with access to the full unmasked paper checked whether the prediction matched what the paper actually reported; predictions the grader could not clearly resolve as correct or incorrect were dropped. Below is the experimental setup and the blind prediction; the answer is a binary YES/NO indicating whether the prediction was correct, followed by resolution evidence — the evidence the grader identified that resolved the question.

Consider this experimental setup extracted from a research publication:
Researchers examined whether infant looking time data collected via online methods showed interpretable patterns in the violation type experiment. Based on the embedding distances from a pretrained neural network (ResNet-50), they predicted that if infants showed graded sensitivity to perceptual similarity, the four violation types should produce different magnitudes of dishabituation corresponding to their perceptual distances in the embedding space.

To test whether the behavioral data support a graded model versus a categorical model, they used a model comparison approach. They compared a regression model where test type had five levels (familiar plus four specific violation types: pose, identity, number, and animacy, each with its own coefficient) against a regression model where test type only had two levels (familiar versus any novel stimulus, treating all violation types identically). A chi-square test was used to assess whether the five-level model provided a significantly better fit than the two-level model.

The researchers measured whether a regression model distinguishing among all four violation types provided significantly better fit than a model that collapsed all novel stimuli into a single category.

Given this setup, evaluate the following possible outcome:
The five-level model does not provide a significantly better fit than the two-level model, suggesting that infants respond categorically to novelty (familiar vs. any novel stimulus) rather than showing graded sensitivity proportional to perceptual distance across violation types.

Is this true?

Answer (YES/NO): NO